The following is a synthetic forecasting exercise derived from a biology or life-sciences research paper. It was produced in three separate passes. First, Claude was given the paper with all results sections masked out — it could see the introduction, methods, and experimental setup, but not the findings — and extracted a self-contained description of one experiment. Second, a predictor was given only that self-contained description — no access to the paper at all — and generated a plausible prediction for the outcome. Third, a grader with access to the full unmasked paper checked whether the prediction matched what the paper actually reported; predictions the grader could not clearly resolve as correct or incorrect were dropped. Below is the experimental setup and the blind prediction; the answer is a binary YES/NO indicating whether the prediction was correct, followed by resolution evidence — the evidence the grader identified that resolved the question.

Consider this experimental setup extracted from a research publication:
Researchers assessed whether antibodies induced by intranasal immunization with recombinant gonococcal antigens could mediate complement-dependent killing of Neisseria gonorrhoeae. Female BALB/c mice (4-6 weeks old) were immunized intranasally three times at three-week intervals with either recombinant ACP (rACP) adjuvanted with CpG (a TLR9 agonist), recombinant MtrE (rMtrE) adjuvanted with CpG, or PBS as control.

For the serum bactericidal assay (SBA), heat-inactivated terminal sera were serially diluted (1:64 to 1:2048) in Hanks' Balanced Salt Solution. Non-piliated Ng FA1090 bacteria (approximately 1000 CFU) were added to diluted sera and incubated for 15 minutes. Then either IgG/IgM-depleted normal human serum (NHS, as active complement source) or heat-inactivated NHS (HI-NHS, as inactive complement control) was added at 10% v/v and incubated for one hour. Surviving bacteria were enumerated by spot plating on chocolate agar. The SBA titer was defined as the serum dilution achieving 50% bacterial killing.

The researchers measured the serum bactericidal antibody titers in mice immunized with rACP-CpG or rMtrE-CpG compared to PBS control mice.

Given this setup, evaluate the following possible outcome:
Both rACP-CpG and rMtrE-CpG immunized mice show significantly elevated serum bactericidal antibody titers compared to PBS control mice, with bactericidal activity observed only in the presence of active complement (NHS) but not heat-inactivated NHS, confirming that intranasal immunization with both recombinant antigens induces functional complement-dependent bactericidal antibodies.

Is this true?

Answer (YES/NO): YES